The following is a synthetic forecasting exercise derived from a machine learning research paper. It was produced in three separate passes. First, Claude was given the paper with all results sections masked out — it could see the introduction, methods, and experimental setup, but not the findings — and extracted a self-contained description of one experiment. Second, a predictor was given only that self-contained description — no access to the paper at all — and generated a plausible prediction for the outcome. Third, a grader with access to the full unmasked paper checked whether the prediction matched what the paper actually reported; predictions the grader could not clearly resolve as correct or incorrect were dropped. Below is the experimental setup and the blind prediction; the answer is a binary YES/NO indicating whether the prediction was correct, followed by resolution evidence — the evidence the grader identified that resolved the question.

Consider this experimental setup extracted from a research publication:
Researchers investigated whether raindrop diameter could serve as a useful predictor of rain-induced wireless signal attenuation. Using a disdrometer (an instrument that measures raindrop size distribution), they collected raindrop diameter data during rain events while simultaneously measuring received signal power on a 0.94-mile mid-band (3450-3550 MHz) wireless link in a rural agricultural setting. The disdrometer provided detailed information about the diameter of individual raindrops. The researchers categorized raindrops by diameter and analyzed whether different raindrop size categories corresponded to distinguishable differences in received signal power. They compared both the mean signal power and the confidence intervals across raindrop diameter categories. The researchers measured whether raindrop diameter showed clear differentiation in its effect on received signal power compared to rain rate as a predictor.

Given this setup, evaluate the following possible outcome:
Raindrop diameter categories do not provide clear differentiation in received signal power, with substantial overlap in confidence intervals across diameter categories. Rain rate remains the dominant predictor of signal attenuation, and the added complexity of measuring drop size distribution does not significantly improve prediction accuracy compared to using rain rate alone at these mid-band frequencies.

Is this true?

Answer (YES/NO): YES